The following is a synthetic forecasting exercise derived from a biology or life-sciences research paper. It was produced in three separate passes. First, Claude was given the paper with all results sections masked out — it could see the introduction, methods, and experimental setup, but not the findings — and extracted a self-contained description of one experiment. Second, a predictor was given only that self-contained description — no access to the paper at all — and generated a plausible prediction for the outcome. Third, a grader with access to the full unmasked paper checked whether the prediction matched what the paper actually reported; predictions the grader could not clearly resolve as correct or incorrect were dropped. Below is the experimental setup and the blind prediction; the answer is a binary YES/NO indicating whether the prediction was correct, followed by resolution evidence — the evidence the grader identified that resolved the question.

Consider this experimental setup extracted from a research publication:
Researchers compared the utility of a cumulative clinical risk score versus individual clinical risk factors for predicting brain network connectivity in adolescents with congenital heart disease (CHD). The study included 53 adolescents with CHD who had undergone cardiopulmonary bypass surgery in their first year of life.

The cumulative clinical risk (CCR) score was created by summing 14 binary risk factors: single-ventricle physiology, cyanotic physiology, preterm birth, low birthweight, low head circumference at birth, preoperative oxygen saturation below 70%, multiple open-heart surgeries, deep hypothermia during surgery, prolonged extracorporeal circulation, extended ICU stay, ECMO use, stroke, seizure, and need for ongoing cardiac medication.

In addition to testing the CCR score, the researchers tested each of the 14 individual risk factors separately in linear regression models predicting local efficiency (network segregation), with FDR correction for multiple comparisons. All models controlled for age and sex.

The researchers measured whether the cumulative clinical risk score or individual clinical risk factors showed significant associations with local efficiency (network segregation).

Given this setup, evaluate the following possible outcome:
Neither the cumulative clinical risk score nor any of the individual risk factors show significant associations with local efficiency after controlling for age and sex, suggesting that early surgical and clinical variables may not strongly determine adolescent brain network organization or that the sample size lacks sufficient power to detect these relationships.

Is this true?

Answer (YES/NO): NO